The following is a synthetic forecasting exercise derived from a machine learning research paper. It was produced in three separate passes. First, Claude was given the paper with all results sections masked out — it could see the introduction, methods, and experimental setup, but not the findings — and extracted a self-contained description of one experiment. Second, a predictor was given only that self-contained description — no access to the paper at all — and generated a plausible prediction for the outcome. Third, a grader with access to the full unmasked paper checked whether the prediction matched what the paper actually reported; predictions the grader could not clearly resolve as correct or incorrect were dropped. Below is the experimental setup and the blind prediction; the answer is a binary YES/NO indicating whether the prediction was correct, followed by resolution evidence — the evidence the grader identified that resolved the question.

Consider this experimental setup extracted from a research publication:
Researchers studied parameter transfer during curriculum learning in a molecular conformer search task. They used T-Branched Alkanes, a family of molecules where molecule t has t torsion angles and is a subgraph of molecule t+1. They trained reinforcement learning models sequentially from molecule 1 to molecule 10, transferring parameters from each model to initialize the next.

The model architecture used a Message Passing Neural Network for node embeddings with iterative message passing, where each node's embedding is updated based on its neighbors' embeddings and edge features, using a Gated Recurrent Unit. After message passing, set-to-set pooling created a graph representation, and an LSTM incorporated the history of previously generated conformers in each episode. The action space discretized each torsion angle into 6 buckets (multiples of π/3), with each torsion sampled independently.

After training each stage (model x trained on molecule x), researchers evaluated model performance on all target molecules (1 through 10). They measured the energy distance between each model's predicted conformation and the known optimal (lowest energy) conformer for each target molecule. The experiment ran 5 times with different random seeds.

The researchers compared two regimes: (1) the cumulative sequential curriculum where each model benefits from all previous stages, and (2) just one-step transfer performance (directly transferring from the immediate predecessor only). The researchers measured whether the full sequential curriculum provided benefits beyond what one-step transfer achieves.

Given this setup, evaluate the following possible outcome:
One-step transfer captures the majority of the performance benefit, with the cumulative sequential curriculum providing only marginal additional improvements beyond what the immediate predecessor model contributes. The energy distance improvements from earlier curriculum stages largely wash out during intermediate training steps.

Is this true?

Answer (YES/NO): NO